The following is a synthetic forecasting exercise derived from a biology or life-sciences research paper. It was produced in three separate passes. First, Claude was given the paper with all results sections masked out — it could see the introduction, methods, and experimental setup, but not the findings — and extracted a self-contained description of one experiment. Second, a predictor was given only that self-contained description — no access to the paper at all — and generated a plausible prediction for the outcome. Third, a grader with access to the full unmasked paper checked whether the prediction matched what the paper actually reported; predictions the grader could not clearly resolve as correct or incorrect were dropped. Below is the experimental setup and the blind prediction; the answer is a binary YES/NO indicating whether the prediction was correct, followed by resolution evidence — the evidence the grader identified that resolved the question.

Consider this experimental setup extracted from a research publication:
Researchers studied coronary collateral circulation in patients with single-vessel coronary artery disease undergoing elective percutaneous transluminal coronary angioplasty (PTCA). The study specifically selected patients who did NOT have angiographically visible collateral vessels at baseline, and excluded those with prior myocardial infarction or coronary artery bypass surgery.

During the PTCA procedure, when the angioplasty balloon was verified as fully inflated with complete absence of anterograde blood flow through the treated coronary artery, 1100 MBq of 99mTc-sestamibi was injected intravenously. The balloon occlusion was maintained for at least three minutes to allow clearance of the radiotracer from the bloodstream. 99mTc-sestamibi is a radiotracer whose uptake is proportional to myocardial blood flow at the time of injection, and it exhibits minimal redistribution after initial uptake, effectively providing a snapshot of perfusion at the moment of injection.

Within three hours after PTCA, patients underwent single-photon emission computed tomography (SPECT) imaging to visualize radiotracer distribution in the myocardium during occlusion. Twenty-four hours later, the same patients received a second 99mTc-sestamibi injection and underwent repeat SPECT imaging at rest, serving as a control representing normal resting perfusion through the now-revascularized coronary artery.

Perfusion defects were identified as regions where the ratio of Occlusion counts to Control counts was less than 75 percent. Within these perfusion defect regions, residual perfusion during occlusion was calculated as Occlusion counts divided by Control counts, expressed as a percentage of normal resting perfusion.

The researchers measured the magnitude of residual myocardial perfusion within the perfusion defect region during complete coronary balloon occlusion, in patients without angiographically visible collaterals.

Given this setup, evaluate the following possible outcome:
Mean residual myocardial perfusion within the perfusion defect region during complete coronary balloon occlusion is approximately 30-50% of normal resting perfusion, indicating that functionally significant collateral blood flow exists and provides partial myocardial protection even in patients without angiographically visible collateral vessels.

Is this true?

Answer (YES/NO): NO